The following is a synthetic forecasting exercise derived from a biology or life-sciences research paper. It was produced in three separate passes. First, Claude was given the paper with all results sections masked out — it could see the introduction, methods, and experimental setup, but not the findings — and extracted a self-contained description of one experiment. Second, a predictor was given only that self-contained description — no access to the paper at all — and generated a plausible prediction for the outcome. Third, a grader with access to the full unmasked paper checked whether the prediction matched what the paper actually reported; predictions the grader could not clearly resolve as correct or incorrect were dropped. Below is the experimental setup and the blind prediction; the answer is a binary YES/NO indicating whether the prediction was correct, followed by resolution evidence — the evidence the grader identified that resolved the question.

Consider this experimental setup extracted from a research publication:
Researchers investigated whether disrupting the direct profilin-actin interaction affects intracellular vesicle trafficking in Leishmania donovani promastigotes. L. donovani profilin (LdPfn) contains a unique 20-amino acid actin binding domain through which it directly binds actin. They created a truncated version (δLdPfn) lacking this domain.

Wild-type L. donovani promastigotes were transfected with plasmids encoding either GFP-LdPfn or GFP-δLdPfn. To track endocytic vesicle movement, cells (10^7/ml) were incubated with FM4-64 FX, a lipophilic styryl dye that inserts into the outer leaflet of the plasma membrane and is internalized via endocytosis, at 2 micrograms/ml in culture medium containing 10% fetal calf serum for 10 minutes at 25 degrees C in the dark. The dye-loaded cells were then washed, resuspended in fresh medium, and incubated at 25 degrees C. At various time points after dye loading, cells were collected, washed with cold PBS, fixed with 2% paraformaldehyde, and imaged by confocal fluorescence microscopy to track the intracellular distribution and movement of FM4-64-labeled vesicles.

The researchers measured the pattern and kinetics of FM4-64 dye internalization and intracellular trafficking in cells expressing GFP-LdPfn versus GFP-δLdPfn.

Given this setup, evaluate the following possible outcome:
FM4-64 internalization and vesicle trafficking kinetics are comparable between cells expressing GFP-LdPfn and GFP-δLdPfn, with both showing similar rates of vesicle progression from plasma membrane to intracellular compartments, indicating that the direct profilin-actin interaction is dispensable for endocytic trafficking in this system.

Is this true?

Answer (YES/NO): NO